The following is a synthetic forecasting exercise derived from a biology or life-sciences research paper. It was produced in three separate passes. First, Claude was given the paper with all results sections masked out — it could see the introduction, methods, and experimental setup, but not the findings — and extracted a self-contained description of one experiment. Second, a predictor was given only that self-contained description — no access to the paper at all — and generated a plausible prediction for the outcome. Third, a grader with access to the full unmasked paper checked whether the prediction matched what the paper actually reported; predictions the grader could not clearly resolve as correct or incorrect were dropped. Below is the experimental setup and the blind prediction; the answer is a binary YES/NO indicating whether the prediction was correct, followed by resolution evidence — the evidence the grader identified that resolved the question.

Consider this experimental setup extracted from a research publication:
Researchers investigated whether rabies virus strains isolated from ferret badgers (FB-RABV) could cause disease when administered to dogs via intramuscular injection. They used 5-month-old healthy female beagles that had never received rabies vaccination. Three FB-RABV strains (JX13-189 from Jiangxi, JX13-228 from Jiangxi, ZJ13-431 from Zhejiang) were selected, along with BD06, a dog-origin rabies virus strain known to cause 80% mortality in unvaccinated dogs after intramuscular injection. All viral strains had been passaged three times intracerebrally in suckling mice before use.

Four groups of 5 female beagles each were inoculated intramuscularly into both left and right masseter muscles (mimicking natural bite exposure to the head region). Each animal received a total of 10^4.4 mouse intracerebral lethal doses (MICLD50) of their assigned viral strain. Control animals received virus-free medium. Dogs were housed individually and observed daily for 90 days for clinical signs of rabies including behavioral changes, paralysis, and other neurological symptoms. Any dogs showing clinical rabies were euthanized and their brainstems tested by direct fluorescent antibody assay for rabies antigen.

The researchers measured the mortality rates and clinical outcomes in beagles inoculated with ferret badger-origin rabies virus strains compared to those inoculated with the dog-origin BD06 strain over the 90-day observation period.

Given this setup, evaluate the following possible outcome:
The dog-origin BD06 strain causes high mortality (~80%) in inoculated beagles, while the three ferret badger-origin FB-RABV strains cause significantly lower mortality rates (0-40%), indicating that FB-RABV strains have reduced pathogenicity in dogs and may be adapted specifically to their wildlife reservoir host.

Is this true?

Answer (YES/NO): YES